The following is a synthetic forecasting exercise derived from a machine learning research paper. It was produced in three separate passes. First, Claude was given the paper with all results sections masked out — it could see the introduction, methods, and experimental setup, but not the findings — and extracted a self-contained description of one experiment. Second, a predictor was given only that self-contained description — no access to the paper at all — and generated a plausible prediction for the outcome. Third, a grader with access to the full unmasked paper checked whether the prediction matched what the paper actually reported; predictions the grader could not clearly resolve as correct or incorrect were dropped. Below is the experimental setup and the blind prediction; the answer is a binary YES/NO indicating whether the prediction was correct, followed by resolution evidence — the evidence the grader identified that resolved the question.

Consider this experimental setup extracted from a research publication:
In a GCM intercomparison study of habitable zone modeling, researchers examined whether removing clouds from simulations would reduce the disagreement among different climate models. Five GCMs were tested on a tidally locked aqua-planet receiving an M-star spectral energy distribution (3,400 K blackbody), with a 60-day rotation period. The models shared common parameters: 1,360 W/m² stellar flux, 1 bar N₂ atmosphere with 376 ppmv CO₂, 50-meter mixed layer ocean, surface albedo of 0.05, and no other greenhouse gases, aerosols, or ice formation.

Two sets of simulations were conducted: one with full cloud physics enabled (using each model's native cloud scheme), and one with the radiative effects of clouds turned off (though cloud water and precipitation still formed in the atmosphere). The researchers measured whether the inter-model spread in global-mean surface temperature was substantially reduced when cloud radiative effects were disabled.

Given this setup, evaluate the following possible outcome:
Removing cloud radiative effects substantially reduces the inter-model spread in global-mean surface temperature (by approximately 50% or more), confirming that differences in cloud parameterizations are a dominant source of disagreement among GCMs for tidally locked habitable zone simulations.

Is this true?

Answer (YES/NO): NO